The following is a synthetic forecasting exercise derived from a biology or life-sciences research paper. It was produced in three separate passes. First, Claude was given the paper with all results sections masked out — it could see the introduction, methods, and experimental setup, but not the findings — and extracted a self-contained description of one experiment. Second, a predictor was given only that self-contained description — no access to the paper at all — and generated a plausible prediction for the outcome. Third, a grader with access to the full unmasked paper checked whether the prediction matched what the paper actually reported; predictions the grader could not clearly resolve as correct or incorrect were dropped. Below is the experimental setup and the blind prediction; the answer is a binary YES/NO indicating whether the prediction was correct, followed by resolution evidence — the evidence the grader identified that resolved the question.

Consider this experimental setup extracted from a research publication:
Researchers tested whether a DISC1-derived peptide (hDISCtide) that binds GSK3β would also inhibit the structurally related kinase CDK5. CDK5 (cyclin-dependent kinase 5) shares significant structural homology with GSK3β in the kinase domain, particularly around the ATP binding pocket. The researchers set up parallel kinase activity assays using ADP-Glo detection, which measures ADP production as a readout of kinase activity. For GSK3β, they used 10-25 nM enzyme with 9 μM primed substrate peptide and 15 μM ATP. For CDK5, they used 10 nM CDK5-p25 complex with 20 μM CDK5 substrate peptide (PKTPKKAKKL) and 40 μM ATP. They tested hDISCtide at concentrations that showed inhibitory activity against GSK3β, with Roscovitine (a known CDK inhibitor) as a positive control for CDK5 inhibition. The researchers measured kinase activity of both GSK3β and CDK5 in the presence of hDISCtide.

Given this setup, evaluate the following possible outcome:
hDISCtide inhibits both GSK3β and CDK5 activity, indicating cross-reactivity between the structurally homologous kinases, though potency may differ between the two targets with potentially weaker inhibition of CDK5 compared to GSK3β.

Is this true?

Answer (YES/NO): NO